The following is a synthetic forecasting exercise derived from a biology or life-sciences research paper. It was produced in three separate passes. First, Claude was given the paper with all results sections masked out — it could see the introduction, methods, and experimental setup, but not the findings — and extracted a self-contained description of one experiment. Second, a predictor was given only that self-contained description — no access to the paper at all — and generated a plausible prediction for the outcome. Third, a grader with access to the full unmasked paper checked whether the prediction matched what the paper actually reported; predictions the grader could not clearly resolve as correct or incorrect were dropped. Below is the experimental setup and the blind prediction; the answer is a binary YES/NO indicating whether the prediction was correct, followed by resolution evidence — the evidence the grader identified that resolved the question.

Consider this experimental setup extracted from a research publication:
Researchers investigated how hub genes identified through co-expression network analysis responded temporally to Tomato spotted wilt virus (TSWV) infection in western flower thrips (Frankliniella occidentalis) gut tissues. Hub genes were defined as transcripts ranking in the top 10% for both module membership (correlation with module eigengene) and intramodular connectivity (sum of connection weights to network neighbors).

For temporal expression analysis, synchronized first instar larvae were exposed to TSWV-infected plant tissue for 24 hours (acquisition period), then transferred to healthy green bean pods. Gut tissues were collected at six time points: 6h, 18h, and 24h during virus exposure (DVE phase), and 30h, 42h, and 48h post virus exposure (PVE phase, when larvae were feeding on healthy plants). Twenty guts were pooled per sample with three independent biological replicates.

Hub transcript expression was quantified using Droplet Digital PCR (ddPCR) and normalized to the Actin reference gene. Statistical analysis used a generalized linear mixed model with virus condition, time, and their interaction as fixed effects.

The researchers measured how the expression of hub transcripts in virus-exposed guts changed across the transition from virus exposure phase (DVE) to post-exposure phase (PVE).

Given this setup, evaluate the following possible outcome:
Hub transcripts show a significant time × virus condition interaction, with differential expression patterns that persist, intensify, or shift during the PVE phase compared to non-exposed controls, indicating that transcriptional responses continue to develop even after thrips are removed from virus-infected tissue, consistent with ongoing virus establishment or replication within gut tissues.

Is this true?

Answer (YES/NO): YES